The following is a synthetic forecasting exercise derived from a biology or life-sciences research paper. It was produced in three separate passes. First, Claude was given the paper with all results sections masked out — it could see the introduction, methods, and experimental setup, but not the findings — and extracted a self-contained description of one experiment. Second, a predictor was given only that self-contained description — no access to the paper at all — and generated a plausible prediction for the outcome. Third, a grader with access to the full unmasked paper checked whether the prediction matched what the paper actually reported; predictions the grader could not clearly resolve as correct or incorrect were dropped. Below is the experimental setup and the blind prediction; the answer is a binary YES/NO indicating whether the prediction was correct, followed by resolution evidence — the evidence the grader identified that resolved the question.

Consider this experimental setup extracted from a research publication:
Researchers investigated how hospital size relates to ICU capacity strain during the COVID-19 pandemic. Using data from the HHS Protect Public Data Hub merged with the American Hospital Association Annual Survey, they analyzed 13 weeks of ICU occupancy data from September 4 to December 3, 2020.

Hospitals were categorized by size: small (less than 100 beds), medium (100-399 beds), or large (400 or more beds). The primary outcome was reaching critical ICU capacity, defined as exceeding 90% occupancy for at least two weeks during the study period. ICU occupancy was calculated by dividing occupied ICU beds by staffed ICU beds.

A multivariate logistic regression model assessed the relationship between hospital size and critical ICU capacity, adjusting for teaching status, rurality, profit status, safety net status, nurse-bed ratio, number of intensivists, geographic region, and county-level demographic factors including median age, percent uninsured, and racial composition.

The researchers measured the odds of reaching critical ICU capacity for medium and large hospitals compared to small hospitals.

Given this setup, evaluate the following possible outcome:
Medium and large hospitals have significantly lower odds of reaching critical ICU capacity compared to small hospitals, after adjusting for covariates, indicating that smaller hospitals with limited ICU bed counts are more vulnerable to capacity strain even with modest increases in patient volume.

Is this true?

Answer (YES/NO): NO